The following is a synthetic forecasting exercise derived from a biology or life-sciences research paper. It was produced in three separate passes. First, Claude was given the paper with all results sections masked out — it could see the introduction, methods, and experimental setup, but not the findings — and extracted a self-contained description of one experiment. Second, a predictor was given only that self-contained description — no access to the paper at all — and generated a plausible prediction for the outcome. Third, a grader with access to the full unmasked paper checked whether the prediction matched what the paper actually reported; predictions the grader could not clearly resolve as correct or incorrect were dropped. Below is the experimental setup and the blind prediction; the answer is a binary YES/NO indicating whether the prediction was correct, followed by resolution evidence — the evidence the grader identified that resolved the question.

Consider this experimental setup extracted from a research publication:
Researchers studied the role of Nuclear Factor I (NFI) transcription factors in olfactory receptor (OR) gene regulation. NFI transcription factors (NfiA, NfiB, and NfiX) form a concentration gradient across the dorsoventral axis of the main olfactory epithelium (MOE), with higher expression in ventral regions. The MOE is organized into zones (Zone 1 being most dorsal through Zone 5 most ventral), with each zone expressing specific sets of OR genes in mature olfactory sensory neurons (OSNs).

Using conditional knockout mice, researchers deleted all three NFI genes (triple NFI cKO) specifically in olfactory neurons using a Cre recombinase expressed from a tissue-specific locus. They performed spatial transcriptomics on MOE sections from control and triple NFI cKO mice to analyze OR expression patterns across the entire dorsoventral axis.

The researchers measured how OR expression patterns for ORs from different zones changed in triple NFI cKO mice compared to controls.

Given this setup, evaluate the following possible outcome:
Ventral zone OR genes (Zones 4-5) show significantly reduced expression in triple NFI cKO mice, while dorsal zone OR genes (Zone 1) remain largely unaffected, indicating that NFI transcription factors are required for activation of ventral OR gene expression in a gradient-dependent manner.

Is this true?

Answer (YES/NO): YES